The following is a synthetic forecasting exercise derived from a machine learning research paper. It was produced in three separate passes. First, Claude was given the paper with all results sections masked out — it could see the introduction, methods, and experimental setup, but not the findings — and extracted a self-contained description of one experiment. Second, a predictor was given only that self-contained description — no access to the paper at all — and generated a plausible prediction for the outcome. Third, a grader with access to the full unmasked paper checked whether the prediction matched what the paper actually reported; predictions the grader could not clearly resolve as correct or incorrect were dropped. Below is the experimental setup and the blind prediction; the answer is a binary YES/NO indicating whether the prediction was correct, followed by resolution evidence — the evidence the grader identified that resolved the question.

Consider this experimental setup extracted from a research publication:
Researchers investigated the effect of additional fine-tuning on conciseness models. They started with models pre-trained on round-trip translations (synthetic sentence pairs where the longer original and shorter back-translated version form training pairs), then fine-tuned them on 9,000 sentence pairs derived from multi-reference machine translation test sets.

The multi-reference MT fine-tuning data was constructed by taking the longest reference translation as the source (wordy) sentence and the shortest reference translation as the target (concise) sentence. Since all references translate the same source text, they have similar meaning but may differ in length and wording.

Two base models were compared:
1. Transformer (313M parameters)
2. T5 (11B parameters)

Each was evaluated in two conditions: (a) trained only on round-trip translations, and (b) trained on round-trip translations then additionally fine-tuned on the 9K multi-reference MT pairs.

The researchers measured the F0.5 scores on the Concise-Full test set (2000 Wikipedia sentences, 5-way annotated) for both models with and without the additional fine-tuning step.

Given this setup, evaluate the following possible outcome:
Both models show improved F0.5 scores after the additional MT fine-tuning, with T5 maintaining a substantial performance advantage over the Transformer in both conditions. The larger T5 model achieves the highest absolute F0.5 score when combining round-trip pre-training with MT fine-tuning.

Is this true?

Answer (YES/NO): NO